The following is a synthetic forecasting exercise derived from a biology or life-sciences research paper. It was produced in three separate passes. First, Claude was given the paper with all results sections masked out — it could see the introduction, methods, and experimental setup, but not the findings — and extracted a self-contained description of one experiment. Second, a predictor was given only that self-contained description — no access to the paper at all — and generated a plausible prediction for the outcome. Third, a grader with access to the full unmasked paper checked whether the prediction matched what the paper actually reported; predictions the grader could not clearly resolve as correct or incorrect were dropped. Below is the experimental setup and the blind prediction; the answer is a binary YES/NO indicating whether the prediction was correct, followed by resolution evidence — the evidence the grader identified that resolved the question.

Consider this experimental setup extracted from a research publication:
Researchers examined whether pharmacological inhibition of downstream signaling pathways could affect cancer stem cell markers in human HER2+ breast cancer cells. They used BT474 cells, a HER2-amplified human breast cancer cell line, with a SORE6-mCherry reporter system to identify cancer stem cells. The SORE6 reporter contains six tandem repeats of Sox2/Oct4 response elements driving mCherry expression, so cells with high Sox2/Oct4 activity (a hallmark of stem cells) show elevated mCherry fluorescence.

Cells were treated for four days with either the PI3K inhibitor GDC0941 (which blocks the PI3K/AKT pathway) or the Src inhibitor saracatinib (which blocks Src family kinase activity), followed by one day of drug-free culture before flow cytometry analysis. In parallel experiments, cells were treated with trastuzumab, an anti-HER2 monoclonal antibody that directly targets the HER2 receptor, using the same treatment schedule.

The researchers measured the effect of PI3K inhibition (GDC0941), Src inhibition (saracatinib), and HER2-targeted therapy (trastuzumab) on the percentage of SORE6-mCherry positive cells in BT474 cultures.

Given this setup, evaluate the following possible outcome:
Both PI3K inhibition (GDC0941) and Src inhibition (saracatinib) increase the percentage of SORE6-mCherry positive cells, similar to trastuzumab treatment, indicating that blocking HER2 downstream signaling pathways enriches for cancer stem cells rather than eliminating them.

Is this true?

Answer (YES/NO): NO